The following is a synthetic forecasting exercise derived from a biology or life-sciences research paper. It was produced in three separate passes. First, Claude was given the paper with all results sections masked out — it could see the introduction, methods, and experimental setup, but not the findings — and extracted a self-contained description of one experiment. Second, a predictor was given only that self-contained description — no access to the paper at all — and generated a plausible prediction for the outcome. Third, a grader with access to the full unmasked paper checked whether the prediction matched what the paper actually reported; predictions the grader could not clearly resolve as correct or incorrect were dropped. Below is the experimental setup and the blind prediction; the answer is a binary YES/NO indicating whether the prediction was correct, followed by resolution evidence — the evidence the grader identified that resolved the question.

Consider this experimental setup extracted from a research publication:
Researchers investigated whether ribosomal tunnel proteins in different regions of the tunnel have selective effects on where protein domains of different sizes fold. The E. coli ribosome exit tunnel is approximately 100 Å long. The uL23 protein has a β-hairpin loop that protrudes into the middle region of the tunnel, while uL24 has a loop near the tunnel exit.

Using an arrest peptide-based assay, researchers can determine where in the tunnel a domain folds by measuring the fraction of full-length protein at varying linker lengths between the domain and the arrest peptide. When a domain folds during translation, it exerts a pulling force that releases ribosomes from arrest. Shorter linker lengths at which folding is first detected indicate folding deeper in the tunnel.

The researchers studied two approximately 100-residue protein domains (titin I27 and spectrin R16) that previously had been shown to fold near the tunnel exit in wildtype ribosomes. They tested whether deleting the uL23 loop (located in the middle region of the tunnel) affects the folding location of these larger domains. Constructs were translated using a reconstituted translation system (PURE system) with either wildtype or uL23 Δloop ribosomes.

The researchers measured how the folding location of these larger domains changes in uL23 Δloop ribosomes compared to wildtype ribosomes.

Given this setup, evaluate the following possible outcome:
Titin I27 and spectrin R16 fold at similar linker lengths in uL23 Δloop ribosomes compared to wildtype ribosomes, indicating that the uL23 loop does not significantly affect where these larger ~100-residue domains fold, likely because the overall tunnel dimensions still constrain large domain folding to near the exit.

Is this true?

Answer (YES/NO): YES